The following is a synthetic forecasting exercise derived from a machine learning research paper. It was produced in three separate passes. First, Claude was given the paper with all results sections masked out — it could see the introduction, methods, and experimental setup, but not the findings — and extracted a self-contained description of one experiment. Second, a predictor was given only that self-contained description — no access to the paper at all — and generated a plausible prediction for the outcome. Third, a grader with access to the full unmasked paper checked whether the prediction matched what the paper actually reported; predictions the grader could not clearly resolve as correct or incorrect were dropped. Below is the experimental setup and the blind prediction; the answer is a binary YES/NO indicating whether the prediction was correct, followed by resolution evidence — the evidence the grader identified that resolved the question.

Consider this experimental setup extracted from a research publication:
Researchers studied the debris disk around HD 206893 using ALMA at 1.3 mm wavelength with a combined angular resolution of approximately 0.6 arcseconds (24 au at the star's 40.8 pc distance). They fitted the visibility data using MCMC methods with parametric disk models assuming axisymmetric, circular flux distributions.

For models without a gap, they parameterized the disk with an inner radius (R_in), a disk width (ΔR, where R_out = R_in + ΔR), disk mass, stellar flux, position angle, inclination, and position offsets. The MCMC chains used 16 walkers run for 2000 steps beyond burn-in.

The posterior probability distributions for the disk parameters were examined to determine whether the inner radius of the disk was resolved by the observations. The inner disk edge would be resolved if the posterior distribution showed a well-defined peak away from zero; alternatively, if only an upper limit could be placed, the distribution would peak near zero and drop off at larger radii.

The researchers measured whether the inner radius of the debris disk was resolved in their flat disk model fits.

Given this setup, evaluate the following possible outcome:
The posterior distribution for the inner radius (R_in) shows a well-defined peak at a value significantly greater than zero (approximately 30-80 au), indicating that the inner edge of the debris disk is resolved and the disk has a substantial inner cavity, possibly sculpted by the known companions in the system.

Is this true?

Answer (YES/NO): NO